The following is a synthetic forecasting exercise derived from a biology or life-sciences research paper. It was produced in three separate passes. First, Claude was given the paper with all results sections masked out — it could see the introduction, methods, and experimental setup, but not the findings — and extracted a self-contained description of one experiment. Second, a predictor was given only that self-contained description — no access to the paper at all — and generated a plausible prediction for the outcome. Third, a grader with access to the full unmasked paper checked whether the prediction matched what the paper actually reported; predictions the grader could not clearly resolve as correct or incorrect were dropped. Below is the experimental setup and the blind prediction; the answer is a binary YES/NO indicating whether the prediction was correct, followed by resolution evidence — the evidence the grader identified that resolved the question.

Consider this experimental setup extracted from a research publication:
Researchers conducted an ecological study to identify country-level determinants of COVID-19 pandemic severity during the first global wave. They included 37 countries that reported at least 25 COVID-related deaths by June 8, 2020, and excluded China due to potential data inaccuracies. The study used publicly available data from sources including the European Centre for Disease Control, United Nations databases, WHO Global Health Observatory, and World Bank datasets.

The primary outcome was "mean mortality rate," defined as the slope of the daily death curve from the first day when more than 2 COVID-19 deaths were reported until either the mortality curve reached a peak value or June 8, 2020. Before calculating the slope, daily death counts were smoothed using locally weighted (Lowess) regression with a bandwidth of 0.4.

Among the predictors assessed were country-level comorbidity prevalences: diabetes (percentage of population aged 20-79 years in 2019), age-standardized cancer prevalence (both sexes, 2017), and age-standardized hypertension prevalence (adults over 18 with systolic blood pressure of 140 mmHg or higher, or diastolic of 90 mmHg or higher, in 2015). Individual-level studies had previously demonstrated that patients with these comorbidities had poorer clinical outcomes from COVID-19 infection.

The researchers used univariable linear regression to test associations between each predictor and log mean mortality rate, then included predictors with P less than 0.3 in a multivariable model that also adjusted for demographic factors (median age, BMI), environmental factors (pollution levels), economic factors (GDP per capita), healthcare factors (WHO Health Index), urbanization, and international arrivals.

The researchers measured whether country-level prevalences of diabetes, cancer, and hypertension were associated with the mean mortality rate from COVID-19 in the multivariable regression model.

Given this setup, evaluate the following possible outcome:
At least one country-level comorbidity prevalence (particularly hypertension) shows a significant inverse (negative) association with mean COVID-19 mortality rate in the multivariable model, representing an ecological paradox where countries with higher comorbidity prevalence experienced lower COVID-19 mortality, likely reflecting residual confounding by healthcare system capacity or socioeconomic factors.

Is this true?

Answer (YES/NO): NO